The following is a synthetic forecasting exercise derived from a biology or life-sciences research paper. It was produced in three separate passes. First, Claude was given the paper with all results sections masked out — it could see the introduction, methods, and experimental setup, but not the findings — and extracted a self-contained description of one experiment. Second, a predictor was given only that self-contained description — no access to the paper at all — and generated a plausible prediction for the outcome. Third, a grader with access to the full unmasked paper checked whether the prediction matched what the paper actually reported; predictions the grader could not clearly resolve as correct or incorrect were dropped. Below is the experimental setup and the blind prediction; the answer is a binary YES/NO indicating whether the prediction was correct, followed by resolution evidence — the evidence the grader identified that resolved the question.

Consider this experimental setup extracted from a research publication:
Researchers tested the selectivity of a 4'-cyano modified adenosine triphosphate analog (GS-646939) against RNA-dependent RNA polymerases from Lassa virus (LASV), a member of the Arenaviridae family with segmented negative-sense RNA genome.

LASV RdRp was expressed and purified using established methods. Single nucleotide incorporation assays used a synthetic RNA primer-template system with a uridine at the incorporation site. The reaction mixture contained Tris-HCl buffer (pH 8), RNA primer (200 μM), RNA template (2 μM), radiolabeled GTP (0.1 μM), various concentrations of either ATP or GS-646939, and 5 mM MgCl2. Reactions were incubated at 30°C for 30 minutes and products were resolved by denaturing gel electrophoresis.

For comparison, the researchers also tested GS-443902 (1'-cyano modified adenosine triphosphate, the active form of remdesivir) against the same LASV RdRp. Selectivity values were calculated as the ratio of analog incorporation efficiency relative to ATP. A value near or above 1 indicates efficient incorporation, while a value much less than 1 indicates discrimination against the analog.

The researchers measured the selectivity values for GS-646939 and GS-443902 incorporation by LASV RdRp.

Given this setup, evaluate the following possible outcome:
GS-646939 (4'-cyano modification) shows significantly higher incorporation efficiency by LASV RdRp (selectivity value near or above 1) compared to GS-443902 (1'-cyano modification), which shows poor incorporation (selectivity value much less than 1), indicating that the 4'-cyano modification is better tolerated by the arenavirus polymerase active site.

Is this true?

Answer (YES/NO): NO